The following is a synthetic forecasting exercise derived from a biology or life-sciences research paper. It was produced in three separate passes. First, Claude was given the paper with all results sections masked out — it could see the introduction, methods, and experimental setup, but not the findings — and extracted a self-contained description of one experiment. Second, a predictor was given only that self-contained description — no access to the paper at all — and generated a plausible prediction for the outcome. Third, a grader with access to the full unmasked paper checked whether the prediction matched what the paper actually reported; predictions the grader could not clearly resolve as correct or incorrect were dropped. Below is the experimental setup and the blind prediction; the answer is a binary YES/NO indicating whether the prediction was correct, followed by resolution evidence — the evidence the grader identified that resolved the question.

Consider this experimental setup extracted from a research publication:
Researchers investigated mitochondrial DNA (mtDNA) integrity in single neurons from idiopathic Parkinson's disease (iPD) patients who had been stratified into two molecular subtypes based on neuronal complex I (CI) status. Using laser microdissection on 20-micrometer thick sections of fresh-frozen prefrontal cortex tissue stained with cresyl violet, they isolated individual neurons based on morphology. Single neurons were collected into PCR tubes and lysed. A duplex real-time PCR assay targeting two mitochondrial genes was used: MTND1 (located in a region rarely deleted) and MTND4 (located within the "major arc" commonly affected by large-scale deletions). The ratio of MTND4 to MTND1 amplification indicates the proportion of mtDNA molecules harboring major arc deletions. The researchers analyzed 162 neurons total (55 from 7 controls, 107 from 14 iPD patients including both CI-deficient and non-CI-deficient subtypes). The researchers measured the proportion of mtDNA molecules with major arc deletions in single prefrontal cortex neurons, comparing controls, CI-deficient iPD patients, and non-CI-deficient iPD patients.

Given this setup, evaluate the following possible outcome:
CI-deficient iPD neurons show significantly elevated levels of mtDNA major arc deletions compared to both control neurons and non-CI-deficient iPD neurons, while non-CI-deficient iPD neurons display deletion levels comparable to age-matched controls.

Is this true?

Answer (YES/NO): NO